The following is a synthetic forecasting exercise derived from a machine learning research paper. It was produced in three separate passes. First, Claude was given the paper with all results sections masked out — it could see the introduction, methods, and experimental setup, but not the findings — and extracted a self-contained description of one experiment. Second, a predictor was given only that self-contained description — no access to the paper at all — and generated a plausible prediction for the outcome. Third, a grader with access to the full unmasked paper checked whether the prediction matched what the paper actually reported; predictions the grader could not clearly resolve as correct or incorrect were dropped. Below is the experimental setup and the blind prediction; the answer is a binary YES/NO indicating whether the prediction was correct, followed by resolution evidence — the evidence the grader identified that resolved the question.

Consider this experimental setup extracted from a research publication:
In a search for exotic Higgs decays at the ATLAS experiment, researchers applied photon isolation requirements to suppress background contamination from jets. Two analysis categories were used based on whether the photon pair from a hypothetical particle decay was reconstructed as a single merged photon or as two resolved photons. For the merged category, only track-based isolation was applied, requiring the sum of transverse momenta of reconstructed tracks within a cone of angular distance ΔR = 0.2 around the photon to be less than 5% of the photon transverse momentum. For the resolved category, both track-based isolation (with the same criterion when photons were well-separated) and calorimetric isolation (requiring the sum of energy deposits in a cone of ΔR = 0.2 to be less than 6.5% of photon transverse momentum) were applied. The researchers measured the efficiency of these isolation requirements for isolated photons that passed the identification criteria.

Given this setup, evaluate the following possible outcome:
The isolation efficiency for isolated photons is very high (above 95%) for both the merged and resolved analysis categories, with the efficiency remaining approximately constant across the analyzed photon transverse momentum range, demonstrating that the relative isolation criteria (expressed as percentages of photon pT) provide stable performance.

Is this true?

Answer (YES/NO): NO